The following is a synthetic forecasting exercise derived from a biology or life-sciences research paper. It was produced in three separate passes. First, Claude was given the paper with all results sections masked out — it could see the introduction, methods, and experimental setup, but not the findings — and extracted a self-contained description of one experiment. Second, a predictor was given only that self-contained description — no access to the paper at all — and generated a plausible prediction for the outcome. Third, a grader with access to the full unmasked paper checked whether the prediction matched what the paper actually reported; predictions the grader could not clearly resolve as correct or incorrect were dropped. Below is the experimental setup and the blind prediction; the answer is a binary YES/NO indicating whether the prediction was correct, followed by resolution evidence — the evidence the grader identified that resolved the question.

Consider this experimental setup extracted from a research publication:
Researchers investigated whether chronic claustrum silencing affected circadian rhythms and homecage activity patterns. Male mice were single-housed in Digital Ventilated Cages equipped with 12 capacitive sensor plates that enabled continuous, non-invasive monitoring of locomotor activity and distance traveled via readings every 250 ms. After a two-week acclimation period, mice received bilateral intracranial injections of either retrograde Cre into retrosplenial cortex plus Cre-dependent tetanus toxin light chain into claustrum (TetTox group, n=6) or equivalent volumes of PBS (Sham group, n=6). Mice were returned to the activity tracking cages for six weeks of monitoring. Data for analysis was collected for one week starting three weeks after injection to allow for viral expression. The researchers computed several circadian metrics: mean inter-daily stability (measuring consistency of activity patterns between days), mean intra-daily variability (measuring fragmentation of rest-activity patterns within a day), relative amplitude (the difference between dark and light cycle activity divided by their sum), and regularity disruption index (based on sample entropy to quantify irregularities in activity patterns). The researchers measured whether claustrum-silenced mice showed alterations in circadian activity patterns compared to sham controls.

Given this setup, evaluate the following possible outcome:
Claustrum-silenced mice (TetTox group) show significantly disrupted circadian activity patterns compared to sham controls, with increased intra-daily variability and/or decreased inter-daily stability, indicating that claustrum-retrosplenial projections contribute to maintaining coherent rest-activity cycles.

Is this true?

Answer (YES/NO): NO